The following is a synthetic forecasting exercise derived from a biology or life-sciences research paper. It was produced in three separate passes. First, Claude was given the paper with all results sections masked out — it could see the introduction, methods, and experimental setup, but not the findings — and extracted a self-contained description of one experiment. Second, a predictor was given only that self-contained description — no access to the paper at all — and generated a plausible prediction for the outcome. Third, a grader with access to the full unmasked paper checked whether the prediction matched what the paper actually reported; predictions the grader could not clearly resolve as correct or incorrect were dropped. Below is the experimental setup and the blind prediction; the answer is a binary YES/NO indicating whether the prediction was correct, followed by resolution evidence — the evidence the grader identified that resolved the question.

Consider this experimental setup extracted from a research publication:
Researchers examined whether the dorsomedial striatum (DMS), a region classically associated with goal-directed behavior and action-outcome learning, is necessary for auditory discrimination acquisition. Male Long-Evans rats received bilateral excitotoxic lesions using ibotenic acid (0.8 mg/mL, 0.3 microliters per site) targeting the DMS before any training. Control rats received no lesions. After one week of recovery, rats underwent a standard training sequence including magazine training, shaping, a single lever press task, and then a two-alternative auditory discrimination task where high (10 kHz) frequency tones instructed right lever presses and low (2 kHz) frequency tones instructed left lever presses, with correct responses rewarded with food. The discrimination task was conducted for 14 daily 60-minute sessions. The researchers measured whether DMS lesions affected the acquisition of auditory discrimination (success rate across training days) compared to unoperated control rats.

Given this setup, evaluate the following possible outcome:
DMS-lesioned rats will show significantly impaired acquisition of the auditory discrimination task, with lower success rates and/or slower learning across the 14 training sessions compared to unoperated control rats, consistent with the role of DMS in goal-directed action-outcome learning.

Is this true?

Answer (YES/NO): NO